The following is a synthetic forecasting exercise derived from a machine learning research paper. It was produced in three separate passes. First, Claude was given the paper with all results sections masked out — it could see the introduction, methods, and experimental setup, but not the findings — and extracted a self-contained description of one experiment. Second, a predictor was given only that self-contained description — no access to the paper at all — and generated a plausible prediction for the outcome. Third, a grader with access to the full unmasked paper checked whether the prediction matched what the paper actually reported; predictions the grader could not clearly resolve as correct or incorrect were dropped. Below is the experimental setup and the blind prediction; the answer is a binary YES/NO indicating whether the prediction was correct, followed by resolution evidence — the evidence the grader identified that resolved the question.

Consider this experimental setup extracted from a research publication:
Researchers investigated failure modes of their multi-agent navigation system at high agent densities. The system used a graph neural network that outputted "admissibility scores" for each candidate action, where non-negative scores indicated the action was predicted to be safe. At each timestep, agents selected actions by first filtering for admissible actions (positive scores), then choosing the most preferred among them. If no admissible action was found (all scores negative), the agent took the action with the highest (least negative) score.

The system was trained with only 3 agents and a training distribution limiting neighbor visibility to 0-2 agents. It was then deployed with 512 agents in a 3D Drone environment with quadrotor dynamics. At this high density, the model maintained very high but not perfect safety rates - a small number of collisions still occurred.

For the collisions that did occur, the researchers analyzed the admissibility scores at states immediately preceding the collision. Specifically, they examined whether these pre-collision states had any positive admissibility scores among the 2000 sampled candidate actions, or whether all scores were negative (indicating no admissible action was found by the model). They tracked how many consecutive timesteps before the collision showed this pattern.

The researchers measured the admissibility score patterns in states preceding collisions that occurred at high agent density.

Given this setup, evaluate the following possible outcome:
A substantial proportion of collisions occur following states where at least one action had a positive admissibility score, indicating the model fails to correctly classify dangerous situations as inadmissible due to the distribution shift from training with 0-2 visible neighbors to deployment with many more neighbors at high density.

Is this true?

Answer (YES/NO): NO